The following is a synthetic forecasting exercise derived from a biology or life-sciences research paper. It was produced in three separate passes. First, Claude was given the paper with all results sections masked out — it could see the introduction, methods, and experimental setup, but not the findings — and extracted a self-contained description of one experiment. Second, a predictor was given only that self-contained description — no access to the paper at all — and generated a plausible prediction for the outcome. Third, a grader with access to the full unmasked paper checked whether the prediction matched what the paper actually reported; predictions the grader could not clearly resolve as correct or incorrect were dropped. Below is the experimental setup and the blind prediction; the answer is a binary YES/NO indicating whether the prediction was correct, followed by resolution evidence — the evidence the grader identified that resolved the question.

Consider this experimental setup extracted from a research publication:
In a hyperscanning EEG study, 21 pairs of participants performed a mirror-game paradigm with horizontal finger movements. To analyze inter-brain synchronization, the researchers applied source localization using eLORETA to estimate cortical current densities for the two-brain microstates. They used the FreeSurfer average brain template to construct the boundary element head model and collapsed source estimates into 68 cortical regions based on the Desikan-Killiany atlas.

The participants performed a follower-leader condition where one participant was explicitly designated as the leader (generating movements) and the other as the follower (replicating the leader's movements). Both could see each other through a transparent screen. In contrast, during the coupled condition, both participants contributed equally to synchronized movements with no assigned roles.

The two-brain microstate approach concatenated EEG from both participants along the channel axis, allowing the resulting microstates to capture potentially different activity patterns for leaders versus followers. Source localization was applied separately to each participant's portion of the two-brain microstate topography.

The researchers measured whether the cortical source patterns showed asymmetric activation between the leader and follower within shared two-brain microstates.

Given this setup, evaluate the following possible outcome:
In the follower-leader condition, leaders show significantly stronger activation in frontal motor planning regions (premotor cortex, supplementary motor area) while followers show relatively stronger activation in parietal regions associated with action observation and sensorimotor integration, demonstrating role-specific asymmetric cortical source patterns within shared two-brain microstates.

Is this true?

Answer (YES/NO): NO